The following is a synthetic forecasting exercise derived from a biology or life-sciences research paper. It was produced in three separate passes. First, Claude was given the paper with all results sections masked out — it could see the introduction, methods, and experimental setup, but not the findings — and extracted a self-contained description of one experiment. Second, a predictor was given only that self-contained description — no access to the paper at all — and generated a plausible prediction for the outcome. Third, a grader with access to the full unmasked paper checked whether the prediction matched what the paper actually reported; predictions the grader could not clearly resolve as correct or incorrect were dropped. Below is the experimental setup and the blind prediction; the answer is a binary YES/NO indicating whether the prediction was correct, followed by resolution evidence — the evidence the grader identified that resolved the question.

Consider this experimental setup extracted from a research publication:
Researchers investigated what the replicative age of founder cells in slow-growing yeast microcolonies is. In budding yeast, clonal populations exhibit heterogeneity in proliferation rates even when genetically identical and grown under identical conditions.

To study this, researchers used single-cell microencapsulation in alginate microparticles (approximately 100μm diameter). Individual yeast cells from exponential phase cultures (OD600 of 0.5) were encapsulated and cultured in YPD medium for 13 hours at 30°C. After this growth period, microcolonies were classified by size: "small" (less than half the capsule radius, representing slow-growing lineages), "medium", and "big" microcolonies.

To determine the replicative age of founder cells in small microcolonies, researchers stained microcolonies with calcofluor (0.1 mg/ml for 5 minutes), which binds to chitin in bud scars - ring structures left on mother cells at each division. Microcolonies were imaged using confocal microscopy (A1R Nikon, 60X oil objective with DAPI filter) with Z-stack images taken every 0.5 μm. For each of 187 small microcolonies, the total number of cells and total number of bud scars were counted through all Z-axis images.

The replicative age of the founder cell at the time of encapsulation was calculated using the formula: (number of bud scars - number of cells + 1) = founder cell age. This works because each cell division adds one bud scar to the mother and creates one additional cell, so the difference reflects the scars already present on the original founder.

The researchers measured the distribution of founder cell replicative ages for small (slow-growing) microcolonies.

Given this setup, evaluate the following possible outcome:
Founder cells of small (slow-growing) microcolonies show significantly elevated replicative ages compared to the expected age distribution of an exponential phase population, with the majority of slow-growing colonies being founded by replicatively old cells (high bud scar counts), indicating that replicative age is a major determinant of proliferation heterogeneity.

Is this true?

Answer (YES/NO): NO